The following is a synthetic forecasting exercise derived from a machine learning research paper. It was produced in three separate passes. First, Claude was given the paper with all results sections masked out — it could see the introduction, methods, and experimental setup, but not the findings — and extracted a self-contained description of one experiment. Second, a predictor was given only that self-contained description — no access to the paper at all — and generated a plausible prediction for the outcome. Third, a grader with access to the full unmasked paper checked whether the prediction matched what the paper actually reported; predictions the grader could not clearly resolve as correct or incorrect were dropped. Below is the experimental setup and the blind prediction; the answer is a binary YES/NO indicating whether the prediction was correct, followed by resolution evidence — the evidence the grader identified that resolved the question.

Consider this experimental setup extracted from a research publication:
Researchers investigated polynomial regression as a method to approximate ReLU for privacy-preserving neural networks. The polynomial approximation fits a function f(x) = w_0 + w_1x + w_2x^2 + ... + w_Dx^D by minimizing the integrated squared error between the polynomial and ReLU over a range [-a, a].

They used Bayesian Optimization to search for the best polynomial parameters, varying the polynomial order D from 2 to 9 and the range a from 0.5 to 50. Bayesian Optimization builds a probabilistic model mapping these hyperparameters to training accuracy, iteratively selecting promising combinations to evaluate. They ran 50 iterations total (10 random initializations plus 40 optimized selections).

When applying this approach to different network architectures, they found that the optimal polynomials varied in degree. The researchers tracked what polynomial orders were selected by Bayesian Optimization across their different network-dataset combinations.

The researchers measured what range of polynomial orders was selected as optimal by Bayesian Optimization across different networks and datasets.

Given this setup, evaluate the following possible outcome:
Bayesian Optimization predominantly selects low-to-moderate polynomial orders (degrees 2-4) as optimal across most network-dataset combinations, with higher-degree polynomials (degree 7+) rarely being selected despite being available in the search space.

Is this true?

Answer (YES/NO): NO